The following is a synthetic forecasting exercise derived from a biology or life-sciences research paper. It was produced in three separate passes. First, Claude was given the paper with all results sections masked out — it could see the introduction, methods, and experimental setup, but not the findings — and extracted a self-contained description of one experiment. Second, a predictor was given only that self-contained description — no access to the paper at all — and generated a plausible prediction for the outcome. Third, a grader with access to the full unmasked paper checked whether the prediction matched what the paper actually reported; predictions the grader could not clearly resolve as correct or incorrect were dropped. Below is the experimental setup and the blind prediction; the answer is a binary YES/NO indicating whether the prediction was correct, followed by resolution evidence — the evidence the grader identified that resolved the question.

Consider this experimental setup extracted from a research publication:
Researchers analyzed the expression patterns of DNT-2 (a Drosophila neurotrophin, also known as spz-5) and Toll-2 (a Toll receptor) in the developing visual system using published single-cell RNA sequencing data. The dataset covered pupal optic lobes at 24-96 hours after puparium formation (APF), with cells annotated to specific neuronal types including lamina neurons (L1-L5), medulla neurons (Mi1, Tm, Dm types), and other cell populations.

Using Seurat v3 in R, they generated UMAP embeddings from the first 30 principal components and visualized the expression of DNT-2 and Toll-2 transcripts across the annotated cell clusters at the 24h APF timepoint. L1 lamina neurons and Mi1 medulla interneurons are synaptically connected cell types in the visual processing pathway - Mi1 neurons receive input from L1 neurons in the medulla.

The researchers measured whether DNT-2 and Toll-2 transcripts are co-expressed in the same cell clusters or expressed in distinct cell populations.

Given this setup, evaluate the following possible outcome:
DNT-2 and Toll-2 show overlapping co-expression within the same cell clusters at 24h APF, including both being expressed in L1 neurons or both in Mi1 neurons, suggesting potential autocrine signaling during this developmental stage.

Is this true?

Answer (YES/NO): NO